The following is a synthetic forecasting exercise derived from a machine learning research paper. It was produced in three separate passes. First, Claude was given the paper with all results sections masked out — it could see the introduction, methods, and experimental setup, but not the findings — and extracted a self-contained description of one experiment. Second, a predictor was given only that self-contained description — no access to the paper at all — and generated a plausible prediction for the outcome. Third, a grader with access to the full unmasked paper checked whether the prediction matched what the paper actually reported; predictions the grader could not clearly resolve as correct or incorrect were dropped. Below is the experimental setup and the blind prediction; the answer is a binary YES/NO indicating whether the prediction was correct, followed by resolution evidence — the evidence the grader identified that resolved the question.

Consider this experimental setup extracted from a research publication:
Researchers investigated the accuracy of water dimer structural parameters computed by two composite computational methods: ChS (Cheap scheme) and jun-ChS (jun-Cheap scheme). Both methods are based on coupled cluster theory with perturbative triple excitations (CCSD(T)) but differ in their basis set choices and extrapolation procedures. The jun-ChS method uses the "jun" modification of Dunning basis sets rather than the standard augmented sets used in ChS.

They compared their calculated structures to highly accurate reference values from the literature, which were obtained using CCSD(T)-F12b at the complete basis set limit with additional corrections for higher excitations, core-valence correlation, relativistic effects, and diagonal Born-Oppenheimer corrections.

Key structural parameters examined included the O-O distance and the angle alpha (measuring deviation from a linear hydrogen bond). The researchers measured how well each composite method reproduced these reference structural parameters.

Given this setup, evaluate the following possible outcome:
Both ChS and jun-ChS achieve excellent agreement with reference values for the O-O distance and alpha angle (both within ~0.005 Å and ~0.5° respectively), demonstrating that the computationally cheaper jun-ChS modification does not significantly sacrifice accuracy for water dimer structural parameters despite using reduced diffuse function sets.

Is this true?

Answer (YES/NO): NO